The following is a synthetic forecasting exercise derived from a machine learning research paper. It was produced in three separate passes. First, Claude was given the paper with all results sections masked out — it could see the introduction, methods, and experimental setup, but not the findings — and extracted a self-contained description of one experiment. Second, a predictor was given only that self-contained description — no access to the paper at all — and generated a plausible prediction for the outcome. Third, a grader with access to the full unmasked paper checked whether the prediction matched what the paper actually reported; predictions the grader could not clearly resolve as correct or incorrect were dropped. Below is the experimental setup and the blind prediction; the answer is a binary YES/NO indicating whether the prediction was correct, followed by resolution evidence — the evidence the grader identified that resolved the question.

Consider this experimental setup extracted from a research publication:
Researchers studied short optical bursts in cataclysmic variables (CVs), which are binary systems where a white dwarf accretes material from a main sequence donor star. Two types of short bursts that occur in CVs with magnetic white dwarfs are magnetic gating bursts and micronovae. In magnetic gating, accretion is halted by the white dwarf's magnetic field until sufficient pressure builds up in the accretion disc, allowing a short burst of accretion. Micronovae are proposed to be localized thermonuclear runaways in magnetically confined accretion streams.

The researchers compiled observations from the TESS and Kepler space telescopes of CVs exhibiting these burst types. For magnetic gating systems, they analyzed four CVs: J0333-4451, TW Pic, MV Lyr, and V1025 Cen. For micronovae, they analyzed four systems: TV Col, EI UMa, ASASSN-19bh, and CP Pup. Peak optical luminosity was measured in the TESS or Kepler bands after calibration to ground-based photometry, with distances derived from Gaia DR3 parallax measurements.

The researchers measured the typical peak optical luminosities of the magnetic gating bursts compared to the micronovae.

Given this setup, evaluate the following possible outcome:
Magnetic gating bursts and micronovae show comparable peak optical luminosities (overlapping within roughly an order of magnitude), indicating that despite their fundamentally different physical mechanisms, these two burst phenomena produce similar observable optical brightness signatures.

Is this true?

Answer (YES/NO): NO